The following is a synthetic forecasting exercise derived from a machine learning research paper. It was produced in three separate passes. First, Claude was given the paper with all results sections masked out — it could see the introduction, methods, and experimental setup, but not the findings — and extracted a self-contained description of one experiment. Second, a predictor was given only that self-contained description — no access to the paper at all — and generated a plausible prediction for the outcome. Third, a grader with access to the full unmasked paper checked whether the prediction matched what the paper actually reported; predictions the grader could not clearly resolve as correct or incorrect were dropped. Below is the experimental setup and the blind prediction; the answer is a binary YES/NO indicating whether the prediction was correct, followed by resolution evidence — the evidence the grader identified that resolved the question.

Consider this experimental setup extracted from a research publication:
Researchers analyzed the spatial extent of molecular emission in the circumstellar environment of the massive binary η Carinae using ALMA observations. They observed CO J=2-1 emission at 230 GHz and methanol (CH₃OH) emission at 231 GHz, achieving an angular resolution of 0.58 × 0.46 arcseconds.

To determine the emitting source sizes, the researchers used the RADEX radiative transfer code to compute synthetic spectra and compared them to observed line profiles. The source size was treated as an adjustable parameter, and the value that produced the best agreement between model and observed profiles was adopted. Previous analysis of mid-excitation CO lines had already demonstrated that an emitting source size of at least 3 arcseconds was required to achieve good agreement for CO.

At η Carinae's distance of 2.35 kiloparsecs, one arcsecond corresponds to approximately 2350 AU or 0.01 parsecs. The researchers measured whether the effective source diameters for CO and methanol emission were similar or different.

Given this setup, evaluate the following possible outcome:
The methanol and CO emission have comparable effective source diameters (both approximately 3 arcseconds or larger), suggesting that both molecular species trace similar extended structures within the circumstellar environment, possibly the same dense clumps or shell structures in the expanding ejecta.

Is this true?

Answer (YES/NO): NO